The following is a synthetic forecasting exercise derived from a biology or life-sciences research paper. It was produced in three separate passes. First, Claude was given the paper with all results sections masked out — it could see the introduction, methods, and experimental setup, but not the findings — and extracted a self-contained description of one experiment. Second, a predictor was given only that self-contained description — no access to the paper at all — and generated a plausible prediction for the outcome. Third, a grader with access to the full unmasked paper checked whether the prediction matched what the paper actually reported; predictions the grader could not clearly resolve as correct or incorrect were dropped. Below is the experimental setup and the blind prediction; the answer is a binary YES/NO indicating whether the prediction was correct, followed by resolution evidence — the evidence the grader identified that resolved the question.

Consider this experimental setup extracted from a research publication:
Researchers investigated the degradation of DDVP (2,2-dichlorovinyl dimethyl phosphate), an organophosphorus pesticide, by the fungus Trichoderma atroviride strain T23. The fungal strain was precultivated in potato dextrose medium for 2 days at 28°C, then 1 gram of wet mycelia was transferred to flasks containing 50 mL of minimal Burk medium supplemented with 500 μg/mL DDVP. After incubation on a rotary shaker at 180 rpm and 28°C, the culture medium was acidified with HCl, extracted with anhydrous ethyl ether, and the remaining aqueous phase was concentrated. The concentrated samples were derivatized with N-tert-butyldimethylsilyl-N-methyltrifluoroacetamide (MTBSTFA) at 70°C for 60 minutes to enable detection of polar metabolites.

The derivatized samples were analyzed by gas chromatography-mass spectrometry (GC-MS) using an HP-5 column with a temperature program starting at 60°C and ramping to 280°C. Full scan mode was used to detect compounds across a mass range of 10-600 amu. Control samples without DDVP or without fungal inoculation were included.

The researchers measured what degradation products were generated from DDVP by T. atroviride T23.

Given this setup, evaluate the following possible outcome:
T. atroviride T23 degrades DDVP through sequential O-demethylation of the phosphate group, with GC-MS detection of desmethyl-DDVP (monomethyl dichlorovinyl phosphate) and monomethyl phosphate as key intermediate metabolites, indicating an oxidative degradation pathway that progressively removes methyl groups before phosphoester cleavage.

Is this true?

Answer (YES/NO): NO